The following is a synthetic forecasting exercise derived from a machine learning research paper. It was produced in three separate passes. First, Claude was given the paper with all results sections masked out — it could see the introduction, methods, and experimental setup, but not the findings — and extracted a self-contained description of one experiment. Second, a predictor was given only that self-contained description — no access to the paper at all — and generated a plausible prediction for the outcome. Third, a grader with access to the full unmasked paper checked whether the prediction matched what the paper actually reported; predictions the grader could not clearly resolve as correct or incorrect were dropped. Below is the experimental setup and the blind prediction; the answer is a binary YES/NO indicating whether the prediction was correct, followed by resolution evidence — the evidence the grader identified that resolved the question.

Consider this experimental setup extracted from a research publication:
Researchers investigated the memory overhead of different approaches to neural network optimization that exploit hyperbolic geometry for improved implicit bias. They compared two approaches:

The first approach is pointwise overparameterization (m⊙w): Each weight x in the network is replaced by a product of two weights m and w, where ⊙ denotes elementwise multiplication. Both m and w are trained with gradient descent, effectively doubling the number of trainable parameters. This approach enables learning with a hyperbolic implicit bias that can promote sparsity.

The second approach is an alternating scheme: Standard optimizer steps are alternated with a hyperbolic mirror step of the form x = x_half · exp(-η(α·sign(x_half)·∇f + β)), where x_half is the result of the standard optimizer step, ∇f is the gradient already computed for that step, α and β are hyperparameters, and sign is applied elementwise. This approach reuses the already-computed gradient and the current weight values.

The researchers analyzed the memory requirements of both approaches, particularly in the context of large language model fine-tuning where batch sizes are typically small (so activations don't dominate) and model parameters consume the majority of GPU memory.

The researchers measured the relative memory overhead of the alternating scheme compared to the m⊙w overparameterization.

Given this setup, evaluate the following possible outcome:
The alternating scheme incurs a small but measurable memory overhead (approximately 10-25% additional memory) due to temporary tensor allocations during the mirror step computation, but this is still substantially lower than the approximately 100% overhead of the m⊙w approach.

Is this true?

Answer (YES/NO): NO